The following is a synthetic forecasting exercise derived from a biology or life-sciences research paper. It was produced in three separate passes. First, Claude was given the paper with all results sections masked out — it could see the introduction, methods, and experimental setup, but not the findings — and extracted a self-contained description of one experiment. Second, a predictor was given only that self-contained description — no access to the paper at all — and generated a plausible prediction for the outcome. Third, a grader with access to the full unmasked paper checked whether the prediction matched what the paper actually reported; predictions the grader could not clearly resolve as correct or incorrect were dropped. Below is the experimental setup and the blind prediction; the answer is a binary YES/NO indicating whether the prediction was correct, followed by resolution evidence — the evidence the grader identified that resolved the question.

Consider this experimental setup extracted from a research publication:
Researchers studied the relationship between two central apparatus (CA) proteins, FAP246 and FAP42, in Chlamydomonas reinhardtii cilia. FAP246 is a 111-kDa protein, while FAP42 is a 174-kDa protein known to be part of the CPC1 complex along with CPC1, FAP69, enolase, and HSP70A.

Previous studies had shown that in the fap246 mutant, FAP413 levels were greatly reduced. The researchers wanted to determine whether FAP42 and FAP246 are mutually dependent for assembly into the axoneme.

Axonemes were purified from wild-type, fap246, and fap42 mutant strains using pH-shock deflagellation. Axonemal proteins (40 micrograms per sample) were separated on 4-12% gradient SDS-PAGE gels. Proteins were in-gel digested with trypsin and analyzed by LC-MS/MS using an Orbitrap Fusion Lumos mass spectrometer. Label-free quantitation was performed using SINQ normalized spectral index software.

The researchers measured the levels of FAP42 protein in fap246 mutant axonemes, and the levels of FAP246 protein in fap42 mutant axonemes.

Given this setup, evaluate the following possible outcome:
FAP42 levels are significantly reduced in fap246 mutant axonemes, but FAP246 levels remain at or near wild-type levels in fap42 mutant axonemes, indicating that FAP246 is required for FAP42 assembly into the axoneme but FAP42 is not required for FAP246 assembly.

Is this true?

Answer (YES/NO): NO